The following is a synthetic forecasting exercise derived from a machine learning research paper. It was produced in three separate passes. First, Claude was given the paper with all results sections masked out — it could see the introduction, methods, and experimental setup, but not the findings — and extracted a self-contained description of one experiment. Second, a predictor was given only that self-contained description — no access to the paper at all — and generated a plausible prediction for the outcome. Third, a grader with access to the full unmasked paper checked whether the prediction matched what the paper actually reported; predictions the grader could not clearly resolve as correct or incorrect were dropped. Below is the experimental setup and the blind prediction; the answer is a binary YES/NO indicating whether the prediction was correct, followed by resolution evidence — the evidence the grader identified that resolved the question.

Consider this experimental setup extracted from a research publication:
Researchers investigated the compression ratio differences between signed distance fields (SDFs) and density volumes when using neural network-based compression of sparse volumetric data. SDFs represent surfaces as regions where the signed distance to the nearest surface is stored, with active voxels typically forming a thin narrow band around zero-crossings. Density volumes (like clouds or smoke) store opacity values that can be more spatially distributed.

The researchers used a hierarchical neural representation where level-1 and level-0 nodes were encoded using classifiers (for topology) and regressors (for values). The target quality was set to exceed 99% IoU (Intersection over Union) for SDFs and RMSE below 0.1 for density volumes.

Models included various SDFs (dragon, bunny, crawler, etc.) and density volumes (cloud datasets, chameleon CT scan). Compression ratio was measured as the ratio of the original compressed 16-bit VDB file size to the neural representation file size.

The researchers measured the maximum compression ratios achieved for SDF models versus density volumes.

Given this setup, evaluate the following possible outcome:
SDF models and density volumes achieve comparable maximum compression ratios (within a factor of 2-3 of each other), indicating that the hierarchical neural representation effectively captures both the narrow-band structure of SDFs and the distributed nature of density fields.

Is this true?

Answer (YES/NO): YES